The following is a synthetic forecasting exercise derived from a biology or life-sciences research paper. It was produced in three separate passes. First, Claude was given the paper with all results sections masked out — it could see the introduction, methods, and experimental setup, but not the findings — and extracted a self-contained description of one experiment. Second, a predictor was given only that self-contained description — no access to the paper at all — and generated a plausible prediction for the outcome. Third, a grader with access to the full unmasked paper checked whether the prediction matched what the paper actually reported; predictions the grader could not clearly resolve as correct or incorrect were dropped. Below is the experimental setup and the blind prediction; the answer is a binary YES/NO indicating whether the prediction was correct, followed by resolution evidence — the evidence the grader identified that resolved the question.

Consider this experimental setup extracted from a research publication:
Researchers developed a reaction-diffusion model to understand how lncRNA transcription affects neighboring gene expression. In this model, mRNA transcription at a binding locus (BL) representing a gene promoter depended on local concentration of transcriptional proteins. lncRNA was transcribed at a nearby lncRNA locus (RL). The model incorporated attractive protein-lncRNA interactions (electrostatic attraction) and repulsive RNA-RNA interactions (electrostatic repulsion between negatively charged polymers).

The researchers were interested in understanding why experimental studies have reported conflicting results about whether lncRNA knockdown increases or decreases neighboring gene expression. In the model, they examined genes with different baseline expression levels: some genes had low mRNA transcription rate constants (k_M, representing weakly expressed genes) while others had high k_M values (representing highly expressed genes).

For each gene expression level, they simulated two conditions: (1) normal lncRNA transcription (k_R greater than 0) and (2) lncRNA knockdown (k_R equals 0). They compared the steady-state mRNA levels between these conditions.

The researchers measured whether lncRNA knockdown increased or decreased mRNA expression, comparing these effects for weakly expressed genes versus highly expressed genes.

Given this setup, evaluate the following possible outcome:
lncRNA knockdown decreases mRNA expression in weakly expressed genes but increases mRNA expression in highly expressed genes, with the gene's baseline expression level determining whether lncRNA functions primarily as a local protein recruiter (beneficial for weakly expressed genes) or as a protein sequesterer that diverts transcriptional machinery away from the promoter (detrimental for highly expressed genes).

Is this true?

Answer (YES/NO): NO